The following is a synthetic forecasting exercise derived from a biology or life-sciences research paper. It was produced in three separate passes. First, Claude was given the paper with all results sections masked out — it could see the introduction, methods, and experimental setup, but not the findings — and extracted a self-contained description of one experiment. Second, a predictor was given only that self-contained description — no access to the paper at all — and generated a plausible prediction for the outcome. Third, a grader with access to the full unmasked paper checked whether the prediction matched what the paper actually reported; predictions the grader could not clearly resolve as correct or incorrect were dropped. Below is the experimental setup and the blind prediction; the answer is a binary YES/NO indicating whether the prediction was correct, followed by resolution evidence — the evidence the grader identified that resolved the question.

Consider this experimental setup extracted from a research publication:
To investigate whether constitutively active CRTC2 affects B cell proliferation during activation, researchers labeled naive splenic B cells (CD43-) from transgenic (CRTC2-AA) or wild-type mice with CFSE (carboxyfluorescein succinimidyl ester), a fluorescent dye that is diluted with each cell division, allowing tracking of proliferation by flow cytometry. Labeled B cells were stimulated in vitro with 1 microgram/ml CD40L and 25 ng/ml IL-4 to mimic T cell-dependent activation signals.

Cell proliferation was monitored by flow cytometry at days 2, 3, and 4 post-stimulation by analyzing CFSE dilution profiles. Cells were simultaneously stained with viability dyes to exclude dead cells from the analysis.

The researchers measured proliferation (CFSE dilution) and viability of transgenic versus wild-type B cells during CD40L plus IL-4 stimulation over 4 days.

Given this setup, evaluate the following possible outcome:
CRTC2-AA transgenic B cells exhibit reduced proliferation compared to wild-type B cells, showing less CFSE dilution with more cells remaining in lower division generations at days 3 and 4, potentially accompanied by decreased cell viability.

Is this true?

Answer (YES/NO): NO